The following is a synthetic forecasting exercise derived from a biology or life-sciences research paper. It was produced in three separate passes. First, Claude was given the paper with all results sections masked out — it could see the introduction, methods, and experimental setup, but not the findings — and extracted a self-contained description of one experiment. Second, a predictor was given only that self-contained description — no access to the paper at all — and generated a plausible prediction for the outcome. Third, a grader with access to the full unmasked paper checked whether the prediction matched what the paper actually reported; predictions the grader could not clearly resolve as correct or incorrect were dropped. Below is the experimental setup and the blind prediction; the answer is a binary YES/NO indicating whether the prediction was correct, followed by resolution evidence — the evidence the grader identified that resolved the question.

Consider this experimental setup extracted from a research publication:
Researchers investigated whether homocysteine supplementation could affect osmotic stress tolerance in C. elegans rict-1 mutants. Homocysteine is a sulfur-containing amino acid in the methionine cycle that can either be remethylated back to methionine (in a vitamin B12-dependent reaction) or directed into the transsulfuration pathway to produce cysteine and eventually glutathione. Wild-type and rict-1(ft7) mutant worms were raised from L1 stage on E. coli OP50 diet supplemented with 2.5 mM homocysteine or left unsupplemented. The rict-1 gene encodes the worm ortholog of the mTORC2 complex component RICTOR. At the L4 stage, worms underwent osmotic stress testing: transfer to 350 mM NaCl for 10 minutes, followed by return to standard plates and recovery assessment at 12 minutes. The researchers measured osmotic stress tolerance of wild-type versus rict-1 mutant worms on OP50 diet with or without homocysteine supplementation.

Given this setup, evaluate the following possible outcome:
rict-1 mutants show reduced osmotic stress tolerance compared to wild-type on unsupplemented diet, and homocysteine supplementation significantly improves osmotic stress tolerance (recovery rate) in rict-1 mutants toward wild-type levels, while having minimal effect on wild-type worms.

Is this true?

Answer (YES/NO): NO